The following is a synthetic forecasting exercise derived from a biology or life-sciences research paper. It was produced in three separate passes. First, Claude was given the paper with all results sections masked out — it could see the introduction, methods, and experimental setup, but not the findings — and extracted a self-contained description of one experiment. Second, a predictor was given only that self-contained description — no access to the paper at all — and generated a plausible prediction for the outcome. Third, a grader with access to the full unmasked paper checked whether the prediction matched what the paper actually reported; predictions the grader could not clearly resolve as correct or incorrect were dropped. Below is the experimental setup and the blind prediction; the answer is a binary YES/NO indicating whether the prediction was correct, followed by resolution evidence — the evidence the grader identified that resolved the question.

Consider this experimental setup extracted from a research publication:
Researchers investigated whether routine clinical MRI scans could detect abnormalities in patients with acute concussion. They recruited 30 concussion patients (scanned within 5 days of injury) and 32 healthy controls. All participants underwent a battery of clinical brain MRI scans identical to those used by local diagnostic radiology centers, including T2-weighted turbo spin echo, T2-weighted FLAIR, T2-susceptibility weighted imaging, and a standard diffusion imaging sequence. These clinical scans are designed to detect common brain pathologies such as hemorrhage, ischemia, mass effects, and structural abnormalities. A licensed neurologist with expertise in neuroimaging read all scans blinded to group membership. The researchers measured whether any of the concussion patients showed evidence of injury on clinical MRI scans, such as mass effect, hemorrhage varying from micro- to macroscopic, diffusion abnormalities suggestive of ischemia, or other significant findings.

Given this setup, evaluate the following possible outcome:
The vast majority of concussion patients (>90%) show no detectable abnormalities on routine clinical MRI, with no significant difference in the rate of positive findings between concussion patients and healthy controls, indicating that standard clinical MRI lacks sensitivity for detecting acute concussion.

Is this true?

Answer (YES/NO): YES